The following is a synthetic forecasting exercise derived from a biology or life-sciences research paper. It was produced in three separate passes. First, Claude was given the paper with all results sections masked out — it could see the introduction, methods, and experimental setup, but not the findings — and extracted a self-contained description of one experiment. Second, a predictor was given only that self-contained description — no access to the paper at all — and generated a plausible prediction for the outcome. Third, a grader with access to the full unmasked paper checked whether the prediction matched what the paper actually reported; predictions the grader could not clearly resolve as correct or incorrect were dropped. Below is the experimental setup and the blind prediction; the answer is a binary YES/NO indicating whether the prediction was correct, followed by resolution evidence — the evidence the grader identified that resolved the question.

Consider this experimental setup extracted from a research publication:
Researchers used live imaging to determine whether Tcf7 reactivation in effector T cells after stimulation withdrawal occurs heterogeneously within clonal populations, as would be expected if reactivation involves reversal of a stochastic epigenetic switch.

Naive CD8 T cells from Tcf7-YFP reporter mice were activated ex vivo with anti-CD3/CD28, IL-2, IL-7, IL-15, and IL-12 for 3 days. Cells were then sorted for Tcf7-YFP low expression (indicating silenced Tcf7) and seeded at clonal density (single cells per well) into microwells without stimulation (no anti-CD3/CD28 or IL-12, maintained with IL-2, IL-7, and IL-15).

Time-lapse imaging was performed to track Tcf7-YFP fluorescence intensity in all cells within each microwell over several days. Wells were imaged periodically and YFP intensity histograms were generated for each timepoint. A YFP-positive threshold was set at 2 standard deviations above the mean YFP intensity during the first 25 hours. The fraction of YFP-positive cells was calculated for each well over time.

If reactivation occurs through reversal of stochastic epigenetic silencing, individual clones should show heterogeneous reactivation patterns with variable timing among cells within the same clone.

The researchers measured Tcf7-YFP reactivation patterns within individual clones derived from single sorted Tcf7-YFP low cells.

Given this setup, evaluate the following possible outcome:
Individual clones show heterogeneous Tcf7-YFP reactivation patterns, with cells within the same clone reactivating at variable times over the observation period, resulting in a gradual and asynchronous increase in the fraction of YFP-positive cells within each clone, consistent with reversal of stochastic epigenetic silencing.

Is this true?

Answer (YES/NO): YES